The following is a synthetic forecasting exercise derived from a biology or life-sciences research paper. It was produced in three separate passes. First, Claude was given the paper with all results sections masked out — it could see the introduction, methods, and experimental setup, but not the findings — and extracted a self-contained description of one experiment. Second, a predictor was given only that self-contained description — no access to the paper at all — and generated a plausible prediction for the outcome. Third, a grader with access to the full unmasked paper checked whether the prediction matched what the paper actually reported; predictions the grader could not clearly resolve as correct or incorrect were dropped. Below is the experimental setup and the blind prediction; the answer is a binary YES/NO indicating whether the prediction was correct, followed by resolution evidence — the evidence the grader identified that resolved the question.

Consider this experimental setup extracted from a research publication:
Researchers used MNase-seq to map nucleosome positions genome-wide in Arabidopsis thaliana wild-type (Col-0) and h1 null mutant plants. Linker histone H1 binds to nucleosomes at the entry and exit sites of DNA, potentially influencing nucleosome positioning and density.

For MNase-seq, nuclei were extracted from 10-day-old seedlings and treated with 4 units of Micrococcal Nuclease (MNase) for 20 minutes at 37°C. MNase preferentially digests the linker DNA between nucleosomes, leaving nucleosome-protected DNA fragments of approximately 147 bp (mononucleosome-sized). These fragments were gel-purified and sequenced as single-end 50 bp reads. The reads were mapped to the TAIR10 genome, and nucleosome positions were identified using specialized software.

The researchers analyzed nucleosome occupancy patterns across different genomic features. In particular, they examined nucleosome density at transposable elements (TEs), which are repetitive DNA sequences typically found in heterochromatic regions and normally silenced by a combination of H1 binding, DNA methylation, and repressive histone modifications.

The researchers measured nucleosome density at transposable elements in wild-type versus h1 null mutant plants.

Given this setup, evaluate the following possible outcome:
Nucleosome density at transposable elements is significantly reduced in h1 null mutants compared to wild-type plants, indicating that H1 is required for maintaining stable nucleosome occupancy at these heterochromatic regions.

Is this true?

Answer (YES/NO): NO